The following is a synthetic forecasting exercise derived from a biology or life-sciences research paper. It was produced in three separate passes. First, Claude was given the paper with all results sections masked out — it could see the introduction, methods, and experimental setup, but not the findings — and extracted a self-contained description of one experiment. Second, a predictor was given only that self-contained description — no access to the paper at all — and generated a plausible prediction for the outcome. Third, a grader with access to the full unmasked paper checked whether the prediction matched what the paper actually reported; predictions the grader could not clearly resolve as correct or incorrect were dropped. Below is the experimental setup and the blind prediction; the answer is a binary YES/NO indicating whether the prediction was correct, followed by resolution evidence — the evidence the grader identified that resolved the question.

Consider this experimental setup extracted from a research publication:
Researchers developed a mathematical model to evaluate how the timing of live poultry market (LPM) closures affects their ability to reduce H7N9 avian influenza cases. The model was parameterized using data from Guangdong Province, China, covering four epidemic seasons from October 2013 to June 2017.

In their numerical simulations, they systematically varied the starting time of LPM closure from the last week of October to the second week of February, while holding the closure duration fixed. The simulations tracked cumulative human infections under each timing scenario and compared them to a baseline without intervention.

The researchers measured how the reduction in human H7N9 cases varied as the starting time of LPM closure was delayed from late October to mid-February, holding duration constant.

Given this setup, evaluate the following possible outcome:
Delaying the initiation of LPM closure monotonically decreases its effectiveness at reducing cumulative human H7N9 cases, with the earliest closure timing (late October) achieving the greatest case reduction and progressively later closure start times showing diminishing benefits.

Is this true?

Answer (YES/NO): NO